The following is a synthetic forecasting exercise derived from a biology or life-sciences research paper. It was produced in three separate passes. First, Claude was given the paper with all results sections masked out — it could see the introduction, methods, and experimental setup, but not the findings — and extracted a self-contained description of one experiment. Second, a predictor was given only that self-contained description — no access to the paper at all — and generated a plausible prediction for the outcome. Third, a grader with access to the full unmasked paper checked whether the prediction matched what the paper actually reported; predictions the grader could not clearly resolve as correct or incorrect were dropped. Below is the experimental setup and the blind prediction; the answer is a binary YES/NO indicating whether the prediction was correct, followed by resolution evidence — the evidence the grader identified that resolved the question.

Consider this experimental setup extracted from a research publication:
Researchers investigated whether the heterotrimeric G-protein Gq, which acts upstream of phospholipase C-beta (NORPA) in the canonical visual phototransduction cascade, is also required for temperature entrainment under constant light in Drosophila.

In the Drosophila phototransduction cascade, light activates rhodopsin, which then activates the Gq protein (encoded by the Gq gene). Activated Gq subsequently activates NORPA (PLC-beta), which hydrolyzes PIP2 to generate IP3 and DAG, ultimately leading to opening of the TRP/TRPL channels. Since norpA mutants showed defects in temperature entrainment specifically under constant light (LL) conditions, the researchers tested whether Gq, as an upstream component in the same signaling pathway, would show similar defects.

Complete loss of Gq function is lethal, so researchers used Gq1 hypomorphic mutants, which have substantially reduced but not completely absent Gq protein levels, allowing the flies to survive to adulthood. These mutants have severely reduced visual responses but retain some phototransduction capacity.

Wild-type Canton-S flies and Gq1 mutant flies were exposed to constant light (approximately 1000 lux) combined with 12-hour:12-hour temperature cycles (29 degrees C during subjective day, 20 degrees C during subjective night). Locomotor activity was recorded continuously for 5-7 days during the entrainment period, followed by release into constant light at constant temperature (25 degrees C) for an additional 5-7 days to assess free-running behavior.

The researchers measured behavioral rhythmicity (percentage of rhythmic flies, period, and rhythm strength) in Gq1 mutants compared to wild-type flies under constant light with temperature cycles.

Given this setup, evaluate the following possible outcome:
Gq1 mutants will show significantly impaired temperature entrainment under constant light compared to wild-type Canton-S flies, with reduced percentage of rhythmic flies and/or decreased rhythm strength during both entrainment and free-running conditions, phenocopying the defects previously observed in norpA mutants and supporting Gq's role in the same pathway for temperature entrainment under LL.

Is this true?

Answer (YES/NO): YES